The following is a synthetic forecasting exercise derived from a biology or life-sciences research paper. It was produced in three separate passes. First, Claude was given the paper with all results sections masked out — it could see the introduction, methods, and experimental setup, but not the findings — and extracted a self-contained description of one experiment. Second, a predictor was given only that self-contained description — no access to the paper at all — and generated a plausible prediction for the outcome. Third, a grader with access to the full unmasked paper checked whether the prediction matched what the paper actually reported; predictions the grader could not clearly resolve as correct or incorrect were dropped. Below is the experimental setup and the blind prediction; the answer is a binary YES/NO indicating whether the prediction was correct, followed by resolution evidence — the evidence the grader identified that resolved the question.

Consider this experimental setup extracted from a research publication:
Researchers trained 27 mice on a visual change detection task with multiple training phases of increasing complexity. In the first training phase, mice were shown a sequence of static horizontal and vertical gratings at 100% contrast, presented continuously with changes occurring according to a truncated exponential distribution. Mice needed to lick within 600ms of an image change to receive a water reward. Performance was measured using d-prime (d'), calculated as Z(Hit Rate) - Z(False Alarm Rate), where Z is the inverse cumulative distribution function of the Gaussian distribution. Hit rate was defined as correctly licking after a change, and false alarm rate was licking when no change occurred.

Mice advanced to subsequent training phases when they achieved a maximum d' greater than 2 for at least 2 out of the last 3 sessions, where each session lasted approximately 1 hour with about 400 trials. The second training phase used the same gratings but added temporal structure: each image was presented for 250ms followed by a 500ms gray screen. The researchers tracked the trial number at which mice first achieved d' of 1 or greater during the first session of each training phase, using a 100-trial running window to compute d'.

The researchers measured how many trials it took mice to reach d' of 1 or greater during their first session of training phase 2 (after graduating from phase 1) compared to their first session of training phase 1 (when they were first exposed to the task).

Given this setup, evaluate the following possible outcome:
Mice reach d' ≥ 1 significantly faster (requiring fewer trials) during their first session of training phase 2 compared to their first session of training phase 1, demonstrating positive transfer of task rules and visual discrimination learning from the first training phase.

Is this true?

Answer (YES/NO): YES